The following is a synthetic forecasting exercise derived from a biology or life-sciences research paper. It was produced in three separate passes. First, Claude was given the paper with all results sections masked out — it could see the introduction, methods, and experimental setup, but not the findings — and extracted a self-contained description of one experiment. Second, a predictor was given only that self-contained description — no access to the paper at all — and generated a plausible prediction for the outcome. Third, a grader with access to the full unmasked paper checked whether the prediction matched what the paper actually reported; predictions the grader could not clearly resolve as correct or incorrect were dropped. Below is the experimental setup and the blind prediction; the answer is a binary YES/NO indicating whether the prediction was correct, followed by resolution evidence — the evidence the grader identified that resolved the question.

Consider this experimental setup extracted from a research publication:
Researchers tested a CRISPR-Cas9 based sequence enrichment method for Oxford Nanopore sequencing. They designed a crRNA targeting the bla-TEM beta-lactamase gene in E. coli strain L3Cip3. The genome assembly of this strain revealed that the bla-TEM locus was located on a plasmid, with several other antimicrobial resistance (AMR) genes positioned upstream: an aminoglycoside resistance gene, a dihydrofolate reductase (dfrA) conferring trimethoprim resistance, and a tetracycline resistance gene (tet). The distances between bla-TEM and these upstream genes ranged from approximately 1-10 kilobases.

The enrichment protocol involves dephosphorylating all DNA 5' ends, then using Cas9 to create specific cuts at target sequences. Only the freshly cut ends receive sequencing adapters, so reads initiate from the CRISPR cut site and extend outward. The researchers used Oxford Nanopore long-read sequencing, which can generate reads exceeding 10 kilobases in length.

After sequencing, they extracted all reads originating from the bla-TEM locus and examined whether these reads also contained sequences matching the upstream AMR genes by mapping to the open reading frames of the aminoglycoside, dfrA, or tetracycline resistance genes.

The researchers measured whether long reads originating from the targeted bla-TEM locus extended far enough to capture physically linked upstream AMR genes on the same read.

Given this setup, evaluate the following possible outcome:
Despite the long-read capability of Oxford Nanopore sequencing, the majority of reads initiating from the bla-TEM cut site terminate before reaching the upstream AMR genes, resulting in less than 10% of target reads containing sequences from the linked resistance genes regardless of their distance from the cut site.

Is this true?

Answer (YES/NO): NO